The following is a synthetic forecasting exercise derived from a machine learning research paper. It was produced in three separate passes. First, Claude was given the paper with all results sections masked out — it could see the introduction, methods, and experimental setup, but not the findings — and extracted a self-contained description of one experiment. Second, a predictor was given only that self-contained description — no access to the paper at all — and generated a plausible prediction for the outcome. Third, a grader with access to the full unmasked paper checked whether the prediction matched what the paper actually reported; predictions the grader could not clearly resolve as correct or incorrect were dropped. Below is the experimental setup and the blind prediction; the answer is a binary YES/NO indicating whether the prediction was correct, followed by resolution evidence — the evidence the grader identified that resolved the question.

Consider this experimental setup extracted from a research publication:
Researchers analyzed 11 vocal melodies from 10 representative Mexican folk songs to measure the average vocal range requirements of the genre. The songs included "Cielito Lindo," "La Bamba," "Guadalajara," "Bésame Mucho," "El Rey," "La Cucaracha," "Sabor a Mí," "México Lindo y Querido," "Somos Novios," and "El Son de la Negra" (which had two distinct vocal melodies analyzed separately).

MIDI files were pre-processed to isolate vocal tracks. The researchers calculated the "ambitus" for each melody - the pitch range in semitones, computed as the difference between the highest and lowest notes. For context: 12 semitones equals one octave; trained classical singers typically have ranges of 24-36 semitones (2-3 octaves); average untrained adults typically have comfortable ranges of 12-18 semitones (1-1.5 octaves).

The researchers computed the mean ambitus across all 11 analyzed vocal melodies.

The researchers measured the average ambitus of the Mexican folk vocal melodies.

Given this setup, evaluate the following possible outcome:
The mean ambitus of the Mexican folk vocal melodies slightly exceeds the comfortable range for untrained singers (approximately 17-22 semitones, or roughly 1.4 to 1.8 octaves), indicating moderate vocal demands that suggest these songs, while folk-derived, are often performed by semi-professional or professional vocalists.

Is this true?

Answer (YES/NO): NO